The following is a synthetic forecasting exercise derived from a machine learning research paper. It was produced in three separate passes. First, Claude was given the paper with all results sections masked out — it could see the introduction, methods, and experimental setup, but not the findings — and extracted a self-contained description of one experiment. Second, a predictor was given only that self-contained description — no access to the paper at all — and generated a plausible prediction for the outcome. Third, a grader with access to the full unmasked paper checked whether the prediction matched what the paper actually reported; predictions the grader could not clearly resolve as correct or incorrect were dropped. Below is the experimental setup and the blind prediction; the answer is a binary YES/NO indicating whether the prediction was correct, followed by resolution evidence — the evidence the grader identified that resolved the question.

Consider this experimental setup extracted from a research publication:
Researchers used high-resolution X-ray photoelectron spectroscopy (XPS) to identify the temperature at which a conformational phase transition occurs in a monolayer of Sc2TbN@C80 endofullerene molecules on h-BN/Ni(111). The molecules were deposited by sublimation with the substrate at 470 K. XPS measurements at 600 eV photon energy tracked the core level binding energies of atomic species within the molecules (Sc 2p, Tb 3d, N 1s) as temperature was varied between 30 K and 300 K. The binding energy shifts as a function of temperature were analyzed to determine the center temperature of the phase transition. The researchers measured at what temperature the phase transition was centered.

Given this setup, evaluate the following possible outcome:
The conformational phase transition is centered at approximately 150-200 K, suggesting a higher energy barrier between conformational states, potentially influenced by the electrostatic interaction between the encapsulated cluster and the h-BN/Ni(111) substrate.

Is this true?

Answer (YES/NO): NO